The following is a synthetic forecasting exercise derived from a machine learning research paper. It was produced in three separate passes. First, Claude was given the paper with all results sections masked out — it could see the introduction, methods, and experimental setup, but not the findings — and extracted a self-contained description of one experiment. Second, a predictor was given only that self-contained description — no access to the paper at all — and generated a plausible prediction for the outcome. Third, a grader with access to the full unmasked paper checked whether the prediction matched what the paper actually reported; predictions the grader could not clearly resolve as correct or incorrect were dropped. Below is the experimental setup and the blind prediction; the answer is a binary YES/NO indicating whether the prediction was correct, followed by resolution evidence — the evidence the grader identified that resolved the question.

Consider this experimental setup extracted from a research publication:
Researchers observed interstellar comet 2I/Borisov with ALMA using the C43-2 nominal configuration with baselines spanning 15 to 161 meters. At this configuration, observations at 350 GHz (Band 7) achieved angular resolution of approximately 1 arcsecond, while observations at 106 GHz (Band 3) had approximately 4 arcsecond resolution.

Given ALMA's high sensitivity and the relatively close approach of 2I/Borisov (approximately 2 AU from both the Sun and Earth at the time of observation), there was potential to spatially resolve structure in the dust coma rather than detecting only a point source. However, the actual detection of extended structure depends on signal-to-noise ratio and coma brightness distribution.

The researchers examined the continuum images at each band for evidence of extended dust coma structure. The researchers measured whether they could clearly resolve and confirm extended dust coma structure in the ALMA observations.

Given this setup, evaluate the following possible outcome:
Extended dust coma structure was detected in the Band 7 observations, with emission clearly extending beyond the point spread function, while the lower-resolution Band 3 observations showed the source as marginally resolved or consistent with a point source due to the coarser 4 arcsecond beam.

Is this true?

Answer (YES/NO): NO